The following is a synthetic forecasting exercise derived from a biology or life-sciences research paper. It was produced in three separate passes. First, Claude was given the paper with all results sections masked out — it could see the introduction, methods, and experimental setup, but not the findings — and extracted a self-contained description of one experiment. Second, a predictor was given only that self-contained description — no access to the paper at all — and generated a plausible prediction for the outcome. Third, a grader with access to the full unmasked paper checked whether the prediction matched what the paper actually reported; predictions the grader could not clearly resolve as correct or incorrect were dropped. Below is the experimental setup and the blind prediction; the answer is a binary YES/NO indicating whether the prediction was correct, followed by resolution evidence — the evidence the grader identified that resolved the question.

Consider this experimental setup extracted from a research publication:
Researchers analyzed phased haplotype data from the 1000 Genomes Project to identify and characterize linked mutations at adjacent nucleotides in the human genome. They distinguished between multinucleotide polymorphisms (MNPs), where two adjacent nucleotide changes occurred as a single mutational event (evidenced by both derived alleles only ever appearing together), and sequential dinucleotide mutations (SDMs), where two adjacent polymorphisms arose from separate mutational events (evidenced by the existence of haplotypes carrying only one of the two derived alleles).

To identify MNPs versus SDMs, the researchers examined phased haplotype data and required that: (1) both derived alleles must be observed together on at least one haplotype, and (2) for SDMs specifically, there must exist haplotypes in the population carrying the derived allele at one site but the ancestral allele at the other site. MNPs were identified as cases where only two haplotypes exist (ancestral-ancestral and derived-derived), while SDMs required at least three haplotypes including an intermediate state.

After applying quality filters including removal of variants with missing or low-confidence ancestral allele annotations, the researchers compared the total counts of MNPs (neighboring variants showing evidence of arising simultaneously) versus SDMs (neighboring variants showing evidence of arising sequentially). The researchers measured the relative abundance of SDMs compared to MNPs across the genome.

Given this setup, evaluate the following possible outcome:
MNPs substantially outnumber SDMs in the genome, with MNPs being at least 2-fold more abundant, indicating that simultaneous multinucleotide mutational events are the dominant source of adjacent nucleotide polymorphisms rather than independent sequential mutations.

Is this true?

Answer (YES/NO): NO